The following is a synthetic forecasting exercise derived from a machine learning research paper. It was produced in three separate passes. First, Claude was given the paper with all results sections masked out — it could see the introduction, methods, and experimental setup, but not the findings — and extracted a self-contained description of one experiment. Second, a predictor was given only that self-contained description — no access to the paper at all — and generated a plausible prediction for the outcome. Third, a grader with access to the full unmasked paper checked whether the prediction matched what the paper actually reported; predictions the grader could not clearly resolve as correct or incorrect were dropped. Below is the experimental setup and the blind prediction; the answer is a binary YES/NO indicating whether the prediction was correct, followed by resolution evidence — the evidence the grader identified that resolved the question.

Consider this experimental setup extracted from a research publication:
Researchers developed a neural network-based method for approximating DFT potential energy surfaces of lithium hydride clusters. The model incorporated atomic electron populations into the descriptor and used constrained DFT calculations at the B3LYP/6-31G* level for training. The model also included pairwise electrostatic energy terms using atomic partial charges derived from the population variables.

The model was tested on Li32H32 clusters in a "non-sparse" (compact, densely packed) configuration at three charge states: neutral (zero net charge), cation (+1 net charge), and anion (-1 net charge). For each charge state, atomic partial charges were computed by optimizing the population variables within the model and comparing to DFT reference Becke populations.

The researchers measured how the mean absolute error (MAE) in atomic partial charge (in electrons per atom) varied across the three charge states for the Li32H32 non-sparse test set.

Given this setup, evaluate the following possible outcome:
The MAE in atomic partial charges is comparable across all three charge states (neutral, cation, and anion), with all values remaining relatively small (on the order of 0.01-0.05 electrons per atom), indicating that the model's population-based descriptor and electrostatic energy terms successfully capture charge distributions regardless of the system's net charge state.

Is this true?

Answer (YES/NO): YES